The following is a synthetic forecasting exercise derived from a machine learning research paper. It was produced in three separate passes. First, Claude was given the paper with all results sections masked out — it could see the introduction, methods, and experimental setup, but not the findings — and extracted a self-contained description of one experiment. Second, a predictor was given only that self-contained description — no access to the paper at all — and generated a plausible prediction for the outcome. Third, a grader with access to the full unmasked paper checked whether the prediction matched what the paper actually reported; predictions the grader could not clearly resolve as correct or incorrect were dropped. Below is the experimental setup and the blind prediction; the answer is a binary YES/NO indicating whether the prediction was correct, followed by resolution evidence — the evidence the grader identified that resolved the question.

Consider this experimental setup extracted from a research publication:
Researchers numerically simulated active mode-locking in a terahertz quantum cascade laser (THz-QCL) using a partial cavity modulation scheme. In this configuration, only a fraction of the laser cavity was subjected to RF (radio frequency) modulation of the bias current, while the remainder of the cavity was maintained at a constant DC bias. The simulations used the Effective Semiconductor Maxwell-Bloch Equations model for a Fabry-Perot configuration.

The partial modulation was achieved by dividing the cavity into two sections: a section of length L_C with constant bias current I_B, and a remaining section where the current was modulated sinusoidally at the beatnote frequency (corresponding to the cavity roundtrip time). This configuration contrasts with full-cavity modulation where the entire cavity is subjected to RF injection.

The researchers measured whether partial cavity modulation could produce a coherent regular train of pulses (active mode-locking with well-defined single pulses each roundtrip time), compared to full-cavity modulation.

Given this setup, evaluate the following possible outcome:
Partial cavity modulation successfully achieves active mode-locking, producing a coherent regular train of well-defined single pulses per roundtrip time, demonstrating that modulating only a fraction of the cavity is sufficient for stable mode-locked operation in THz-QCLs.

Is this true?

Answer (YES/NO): YES